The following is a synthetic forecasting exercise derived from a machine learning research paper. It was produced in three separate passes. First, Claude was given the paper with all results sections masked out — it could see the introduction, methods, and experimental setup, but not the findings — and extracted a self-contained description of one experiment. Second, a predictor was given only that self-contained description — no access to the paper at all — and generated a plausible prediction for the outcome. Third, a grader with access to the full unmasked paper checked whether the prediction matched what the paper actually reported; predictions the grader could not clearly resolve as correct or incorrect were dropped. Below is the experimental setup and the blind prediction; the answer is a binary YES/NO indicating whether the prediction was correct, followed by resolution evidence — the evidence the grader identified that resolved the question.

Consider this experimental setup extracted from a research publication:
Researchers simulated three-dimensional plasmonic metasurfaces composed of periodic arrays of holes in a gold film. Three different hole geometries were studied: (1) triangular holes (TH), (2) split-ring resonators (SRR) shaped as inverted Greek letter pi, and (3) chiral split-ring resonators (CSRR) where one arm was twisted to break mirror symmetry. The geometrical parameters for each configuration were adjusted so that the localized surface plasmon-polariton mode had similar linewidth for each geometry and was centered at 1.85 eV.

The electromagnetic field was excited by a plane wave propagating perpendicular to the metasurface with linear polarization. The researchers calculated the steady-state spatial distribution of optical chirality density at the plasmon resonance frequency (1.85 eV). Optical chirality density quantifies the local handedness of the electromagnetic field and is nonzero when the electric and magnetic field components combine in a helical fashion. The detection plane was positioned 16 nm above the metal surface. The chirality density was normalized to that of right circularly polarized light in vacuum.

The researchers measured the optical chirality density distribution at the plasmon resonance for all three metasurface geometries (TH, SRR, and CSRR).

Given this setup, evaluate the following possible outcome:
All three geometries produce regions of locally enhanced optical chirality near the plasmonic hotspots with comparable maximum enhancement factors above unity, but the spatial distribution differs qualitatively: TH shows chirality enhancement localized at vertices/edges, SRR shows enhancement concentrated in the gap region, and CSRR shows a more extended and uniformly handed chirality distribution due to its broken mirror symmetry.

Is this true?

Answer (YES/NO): NO